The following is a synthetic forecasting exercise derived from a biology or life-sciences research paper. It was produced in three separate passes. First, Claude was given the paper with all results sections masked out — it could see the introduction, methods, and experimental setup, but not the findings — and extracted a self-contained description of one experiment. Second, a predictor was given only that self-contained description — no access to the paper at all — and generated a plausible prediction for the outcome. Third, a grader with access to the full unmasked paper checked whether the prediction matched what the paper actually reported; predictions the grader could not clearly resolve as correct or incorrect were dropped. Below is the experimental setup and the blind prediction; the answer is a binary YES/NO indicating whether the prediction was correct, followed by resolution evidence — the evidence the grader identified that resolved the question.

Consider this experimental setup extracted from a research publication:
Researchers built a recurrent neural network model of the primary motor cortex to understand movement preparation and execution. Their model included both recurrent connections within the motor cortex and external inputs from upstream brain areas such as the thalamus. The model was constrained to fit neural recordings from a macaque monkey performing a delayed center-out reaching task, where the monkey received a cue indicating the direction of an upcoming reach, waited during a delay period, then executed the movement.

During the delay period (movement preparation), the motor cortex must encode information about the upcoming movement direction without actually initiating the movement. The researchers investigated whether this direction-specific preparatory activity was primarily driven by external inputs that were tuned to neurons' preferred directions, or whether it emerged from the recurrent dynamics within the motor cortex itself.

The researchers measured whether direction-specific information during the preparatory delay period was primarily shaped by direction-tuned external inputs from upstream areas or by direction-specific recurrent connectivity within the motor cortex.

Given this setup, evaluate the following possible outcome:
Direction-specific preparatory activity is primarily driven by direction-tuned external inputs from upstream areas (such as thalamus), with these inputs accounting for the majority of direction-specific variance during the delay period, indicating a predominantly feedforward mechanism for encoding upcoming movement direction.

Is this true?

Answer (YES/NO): YES